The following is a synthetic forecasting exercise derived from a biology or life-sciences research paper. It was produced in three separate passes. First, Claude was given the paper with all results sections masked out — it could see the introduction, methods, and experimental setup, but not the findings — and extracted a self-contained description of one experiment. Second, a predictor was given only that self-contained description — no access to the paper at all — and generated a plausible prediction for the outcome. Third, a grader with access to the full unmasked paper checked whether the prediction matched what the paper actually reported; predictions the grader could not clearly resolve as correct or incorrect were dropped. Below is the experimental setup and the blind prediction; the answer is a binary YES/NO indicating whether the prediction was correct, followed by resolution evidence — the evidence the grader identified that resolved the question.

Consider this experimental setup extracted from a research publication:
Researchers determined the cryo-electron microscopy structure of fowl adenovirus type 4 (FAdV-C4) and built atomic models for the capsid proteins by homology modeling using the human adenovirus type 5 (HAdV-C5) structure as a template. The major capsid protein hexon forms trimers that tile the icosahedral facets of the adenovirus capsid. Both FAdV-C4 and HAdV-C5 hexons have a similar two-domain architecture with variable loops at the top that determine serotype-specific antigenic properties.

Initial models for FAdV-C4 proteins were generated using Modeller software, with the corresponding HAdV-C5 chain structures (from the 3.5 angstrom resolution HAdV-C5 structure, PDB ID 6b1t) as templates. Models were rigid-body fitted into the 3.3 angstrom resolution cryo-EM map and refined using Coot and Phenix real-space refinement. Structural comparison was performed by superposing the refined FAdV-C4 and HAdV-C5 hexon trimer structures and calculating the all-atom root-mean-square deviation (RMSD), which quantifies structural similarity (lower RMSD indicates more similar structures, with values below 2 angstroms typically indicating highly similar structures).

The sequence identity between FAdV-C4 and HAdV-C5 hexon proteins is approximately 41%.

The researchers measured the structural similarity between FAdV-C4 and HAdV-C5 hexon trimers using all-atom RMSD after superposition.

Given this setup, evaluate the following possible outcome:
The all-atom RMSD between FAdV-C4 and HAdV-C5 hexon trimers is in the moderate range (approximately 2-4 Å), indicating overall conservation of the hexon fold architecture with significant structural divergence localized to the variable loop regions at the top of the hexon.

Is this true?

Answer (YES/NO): NO